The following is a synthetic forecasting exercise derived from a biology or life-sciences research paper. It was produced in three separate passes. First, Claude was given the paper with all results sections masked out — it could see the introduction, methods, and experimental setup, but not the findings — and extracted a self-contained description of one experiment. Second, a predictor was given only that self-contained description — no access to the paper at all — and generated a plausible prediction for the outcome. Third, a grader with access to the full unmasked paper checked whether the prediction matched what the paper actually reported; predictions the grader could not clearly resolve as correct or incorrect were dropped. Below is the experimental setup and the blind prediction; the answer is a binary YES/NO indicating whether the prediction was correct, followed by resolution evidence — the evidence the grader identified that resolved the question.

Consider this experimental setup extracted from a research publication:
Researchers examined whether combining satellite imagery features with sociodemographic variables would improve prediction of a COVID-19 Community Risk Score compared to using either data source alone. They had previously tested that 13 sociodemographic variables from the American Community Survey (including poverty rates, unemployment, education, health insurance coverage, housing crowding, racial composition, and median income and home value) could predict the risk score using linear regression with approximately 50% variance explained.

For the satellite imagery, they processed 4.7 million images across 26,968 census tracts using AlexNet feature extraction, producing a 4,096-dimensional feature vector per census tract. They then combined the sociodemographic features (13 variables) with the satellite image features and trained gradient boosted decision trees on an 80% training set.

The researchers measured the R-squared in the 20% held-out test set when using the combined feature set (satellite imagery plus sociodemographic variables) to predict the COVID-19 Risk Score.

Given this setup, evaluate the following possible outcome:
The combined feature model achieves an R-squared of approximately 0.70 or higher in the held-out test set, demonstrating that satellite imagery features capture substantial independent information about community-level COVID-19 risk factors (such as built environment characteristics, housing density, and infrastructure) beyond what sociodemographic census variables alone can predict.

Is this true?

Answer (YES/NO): YES